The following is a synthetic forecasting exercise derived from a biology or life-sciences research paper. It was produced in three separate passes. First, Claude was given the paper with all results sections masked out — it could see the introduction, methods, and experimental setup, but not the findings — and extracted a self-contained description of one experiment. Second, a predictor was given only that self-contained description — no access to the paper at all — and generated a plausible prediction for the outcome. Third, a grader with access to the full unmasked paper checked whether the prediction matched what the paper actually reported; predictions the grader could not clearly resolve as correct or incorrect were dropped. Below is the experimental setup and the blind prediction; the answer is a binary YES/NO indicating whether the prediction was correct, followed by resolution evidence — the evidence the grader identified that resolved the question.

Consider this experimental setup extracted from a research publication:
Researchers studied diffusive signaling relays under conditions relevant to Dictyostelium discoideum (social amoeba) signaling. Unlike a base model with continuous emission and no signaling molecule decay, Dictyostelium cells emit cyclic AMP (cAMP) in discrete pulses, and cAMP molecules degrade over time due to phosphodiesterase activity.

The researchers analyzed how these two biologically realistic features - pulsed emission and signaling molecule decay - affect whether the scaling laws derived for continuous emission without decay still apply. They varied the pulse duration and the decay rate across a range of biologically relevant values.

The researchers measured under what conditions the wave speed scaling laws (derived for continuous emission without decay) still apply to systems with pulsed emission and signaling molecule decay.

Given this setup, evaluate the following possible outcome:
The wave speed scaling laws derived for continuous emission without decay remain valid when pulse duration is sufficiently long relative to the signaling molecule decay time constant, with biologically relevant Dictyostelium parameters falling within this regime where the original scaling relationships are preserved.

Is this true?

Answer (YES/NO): NO